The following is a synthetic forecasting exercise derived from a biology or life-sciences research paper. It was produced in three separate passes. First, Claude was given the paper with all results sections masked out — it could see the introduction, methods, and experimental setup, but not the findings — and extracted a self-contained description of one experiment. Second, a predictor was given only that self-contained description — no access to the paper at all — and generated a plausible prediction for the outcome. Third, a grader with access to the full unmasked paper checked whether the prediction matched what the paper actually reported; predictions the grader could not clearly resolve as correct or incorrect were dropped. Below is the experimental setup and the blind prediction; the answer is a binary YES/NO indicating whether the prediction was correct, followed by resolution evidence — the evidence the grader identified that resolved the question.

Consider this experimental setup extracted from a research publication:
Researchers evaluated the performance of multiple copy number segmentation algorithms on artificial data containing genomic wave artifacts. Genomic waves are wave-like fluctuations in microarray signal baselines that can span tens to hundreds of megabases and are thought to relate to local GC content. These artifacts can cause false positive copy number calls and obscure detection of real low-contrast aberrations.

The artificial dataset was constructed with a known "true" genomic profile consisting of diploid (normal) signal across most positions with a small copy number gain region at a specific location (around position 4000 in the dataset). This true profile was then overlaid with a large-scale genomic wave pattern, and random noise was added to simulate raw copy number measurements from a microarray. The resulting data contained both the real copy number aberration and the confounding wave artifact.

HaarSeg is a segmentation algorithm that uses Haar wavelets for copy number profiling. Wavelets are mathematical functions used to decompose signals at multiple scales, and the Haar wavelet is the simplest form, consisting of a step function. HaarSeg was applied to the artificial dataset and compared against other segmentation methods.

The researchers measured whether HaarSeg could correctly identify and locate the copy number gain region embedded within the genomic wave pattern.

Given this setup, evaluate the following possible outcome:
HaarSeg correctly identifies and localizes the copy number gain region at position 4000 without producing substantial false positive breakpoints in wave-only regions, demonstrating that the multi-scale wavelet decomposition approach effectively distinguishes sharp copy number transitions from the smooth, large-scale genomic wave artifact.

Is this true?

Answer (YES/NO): NO